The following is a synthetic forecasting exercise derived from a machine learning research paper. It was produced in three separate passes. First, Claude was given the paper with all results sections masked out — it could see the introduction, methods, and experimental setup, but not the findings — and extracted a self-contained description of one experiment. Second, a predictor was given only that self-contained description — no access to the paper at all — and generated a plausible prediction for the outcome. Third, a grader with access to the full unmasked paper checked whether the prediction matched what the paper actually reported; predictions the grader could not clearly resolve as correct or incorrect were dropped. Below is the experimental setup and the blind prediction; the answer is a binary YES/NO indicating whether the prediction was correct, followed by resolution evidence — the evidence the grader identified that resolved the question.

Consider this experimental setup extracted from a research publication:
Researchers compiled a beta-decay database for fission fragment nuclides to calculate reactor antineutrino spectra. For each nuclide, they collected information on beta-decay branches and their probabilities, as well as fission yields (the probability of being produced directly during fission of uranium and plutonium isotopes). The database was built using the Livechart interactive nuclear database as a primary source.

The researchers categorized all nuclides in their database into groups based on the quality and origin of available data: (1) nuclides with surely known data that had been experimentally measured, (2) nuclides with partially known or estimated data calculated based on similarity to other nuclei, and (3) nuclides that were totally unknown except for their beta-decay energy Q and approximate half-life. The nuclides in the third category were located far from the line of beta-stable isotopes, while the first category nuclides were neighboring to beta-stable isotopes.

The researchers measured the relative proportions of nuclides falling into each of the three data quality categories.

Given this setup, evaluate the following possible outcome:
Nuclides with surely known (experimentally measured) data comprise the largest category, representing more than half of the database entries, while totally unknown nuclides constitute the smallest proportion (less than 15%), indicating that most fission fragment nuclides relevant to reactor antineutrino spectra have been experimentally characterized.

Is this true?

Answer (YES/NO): NO